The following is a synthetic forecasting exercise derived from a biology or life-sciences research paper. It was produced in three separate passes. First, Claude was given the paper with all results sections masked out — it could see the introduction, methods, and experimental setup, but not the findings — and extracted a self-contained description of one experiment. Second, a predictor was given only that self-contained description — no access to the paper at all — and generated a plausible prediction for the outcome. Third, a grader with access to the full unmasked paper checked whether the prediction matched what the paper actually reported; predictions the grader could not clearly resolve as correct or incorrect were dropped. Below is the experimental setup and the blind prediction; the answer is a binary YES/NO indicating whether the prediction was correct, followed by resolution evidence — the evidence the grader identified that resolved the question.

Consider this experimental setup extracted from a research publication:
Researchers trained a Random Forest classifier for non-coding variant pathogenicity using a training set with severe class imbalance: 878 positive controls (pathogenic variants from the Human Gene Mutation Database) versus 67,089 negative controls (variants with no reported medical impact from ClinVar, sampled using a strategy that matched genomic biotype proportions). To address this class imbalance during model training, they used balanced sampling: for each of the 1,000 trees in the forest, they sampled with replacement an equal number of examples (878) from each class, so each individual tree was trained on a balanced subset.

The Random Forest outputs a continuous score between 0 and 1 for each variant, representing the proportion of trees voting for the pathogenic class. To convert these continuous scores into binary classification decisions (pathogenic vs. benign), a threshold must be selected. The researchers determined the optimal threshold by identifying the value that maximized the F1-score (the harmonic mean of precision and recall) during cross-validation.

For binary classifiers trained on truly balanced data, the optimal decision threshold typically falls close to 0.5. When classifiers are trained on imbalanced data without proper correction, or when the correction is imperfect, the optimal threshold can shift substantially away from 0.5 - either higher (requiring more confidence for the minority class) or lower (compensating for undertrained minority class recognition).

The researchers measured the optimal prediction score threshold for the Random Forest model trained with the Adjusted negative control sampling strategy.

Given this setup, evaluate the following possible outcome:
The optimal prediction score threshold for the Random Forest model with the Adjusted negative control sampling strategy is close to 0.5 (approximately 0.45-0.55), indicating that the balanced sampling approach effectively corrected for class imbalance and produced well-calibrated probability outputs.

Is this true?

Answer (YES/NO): YES